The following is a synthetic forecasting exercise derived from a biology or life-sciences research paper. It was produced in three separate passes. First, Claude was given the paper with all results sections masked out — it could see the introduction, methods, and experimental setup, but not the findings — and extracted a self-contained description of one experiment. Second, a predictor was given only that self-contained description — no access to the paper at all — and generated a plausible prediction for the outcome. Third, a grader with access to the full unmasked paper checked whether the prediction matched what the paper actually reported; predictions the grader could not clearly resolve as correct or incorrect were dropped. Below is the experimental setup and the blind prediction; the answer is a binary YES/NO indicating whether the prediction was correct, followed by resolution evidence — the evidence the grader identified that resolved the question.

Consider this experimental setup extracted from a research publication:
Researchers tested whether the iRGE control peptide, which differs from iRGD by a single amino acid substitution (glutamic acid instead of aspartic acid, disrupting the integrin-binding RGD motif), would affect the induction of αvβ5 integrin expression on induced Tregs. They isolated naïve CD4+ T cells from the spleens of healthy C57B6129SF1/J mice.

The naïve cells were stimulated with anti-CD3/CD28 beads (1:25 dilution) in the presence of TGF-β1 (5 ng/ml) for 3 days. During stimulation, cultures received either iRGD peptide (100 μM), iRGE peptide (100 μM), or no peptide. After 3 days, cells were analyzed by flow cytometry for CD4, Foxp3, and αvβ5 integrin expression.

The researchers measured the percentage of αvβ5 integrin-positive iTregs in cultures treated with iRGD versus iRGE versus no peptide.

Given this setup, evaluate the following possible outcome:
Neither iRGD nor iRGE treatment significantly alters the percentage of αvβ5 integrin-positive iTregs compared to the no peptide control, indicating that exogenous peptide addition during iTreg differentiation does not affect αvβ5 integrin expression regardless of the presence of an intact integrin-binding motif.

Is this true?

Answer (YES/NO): NO